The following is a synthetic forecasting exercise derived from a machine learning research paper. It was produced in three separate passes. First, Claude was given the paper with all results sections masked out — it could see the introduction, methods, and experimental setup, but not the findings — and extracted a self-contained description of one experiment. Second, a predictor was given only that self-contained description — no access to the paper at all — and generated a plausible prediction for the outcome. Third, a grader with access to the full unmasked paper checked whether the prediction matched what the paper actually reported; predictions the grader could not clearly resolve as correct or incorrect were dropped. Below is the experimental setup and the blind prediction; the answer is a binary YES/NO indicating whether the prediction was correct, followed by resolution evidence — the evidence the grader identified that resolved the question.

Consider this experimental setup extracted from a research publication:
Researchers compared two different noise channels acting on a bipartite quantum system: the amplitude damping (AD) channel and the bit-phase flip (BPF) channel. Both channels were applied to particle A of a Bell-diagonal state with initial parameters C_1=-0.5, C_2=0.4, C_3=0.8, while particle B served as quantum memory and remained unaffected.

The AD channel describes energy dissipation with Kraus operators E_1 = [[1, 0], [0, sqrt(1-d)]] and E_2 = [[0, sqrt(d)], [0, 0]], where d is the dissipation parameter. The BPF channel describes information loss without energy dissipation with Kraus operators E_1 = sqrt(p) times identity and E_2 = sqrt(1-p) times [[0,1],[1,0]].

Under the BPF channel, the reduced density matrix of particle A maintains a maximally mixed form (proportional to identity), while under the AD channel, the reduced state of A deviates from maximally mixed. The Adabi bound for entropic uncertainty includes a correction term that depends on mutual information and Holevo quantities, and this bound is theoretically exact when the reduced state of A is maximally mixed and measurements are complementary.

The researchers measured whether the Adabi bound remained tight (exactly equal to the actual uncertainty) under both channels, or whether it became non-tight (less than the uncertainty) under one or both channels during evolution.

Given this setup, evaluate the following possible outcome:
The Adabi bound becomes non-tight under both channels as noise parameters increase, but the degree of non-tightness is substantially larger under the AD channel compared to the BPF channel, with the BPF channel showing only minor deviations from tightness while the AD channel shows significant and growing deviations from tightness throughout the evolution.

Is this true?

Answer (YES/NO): NO